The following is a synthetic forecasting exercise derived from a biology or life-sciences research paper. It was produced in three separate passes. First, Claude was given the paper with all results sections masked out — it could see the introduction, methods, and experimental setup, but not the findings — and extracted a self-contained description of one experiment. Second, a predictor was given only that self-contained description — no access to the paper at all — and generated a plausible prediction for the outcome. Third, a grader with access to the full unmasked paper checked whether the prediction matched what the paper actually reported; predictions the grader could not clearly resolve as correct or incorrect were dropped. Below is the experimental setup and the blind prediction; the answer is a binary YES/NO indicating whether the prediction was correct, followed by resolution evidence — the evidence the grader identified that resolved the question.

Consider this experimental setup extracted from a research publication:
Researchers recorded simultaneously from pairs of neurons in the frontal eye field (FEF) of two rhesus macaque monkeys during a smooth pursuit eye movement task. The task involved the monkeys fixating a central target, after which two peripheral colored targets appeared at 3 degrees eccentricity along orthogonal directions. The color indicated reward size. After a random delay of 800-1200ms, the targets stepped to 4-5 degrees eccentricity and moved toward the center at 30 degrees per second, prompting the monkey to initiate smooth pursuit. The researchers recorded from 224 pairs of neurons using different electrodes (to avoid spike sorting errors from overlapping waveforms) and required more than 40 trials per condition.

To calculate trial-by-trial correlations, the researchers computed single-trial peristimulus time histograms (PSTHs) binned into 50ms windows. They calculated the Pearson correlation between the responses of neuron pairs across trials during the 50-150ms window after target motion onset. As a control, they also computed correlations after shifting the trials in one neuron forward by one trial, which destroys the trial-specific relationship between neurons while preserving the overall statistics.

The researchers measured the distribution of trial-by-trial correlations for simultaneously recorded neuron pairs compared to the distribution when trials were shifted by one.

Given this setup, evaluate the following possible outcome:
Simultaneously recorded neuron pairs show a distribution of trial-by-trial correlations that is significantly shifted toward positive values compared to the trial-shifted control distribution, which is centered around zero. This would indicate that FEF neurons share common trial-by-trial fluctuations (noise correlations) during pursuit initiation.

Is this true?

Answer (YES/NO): YES